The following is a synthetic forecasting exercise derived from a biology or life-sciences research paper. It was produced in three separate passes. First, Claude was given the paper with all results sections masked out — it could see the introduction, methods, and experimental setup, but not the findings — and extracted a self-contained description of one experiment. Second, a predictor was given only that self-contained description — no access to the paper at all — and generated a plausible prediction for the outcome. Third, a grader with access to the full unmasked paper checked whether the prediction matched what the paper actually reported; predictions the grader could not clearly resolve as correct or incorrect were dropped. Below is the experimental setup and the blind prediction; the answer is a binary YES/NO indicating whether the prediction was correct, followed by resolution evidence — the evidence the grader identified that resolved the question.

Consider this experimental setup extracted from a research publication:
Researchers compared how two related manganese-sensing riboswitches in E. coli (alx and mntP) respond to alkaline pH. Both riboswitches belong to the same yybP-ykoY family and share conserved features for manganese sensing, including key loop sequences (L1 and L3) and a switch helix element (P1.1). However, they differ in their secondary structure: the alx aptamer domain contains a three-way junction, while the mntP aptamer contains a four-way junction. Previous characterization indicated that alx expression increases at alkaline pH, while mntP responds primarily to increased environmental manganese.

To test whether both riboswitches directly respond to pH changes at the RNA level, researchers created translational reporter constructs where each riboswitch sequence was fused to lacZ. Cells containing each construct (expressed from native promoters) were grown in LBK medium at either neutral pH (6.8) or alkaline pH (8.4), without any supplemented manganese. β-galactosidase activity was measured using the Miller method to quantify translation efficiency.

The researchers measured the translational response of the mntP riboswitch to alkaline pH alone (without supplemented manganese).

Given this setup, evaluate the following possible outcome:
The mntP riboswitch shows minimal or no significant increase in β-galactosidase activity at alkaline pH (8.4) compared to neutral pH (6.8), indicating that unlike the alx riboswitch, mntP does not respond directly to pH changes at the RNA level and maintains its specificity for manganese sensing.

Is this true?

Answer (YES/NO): YES